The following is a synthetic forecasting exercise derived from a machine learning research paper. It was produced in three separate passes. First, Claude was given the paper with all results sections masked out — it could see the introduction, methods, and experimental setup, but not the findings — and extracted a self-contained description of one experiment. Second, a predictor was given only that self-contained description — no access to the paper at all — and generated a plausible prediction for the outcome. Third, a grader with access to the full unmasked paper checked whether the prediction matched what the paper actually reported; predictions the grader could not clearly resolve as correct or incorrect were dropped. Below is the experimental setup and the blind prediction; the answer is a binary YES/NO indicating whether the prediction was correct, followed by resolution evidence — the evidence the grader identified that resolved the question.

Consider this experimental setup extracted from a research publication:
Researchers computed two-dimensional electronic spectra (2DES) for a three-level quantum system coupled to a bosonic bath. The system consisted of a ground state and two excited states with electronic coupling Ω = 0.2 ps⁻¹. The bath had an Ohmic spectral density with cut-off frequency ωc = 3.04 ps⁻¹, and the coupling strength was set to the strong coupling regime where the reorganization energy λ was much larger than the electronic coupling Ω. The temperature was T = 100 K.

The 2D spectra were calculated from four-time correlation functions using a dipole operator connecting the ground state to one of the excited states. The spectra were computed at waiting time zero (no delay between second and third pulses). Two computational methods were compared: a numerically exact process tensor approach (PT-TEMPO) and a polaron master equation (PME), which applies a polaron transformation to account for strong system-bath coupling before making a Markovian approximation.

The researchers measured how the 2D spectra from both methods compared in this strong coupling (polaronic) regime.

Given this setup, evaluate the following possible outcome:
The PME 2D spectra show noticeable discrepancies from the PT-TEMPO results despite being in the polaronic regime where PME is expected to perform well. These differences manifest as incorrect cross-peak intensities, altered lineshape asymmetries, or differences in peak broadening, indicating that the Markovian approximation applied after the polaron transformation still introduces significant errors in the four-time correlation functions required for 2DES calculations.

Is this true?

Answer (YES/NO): NO